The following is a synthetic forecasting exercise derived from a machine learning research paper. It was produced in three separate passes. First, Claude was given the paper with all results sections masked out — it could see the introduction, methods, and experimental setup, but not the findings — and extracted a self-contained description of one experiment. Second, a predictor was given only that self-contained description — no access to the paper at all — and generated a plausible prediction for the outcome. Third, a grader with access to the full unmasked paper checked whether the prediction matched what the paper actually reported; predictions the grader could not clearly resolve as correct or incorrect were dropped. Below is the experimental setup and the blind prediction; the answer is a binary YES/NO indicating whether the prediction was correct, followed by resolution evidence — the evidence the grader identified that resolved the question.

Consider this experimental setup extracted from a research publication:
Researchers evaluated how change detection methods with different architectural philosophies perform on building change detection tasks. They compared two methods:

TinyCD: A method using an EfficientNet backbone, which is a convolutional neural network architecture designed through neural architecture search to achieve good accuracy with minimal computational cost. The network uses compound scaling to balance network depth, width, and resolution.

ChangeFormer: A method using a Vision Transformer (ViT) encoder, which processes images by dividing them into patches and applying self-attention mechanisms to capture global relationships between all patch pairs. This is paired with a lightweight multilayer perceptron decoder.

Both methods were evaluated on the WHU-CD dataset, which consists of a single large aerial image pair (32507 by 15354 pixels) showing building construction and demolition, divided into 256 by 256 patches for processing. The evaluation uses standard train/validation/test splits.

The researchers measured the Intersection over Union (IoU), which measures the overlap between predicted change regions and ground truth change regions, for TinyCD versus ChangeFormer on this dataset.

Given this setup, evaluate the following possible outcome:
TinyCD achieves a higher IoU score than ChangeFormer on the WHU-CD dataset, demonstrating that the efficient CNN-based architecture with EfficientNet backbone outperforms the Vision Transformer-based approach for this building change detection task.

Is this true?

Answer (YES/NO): YES